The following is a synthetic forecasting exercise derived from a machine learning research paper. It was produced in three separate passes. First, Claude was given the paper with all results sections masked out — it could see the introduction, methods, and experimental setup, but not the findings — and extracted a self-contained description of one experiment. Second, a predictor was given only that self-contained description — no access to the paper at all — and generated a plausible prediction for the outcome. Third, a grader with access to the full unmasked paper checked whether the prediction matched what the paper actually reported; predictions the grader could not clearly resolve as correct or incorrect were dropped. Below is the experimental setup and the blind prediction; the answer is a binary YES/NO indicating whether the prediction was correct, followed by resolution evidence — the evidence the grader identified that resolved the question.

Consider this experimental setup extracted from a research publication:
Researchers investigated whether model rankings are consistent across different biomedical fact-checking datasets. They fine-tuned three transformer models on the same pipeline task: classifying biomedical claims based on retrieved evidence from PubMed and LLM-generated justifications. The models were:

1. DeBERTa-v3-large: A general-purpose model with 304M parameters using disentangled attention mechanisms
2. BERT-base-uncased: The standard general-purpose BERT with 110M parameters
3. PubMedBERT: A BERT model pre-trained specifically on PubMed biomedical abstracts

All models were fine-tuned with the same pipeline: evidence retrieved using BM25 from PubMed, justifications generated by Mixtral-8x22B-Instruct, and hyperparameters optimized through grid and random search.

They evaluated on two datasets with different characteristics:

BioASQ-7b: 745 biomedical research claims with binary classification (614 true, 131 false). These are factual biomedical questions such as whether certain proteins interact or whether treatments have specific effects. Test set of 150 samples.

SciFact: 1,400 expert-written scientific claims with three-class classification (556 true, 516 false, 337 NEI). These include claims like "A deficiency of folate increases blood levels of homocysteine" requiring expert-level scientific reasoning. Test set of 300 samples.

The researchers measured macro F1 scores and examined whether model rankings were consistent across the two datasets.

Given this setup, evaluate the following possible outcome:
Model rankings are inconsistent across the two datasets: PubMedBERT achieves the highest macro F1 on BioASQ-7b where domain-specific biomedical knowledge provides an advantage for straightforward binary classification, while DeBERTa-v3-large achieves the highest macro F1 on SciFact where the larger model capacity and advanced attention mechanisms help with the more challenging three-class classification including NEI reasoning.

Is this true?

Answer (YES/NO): NO